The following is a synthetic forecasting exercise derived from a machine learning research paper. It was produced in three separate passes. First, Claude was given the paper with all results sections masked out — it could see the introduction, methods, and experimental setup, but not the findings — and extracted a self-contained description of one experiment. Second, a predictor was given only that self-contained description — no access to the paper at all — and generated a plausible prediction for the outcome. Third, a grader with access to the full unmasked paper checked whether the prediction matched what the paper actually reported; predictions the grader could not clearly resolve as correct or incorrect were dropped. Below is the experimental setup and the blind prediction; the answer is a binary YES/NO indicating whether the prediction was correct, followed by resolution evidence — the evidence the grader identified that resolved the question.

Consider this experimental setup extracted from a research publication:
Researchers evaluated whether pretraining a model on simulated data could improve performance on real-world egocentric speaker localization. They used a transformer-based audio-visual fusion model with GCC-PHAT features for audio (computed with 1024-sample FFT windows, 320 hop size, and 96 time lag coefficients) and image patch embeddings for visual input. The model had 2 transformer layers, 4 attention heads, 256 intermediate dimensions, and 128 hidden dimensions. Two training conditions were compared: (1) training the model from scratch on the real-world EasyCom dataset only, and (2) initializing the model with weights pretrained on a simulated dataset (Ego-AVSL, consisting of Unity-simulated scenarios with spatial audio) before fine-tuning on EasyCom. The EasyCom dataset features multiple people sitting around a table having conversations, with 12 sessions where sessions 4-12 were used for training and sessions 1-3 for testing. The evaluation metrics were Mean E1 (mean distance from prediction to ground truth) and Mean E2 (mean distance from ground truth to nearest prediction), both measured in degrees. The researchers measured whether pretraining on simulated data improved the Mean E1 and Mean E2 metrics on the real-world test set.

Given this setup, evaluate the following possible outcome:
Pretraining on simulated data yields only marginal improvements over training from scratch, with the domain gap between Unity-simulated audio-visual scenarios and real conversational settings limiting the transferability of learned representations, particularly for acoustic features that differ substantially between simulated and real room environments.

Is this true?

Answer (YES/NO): NO